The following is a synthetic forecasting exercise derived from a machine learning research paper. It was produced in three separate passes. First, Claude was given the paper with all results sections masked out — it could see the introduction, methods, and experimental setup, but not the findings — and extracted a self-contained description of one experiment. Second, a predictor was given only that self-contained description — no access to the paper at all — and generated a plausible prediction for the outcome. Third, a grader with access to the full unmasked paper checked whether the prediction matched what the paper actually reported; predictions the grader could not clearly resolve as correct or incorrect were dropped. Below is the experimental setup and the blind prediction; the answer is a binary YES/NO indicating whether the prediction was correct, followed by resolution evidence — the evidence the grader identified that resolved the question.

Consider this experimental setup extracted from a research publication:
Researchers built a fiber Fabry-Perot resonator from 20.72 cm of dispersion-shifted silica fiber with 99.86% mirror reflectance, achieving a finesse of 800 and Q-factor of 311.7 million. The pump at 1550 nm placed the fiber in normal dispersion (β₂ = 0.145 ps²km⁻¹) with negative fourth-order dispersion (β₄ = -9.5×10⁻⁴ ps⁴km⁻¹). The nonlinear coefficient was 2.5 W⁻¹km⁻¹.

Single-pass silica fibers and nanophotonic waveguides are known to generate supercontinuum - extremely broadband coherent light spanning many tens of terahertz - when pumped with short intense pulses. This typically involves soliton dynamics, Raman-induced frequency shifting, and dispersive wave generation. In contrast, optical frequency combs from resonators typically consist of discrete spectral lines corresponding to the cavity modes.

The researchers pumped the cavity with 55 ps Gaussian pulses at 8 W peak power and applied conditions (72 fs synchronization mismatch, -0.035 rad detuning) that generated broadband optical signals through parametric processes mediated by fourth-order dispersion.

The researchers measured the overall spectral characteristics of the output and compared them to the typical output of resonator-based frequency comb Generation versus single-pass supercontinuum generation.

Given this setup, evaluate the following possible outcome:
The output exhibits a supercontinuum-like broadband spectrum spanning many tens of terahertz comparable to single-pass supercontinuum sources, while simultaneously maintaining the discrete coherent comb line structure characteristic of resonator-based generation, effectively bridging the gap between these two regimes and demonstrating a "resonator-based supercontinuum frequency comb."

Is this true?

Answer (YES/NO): NO